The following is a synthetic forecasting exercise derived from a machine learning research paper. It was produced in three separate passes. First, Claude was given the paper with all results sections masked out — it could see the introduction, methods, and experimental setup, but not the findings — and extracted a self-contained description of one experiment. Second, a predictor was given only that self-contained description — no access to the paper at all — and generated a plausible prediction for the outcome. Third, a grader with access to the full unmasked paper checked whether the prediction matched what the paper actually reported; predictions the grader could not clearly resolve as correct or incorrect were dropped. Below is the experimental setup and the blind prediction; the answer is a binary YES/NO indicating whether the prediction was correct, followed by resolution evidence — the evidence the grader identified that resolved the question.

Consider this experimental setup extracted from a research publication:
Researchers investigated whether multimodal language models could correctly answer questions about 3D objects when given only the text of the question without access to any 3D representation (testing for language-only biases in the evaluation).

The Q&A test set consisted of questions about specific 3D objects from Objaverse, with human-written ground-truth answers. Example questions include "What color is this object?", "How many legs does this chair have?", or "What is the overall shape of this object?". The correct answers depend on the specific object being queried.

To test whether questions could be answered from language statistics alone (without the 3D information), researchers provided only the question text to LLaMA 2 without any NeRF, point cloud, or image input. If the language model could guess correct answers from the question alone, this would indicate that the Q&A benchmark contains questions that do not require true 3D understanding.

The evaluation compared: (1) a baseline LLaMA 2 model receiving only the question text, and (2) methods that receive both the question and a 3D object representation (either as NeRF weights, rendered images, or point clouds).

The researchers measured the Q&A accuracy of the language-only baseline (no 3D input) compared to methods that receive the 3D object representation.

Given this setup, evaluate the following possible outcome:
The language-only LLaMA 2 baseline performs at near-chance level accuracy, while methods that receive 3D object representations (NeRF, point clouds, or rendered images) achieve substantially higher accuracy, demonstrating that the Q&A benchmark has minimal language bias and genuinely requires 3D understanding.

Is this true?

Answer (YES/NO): NO